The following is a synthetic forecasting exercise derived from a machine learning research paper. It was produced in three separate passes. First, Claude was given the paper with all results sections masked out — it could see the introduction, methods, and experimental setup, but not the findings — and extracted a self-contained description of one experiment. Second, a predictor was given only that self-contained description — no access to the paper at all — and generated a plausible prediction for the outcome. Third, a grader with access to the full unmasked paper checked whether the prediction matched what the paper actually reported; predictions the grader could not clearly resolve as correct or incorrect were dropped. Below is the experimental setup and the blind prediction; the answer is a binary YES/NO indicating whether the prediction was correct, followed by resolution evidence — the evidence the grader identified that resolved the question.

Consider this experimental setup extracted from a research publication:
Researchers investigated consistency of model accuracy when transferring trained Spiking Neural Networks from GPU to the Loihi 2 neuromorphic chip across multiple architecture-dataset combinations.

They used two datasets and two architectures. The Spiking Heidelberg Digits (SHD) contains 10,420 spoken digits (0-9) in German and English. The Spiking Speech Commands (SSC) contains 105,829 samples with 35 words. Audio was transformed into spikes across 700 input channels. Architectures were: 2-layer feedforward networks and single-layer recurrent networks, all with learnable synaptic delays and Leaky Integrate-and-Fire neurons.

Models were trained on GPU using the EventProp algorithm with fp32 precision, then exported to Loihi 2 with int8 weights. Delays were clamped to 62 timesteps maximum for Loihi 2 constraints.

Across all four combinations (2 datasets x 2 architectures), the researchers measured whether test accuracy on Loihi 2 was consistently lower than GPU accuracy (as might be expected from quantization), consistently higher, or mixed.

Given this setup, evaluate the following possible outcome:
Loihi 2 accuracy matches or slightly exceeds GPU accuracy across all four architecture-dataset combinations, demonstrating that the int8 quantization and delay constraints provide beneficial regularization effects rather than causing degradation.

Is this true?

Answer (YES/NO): NO